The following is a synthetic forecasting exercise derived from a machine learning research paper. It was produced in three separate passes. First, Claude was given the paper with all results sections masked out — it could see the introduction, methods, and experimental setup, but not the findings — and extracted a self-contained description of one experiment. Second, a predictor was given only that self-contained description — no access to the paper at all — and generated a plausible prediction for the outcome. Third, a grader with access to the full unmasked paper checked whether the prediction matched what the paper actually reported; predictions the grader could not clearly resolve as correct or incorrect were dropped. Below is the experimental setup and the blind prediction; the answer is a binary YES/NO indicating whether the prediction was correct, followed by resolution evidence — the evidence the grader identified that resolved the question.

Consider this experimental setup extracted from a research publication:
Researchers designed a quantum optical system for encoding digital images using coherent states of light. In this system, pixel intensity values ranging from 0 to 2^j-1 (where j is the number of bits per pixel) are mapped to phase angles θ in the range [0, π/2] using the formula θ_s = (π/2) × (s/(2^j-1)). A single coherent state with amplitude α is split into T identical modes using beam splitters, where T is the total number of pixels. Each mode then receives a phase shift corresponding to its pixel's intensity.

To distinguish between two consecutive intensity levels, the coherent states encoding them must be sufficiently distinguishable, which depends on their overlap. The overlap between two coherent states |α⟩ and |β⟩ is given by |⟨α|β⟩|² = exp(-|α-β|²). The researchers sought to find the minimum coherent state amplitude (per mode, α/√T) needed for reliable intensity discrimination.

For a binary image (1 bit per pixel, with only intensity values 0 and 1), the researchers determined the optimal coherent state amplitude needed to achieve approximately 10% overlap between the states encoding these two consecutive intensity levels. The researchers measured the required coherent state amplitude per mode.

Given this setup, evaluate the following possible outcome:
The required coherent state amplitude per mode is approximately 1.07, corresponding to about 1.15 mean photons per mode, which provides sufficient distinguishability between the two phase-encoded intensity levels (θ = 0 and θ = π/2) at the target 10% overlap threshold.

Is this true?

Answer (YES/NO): NO